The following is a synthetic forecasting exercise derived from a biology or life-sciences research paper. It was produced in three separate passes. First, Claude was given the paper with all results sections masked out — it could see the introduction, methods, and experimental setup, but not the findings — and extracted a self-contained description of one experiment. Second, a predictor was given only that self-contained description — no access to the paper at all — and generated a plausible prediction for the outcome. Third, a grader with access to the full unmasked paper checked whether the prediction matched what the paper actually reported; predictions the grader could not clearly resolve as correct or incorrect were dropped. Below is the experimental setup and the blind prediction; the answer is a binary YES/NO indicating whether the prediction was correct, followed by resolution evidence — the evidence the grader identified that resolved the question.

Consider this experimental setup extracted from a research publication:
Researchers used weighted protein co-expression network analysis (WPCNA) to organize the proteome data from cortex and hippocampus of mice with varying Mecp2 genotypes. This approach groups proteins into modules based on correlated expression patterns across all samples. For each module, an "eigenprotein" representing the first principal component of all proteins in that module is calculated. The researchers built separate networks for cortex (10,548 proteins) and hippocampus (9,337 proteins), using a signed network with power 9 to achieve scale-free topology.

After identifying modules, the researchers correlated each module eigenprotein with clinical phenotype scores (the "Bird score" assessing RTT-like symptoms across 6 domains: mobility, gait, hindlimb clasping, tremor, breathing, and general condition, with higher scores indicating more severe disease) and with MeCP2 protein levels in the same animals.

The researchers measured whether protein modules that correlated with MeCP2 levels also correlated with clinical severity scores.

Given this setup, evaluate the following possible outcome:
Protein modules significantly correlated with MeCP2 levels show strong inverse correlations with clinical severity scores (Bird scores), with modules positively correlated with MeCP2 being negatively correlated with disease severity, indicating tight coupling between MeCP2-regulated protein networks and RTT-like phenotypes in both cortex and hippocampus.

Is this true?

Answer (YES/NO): YES